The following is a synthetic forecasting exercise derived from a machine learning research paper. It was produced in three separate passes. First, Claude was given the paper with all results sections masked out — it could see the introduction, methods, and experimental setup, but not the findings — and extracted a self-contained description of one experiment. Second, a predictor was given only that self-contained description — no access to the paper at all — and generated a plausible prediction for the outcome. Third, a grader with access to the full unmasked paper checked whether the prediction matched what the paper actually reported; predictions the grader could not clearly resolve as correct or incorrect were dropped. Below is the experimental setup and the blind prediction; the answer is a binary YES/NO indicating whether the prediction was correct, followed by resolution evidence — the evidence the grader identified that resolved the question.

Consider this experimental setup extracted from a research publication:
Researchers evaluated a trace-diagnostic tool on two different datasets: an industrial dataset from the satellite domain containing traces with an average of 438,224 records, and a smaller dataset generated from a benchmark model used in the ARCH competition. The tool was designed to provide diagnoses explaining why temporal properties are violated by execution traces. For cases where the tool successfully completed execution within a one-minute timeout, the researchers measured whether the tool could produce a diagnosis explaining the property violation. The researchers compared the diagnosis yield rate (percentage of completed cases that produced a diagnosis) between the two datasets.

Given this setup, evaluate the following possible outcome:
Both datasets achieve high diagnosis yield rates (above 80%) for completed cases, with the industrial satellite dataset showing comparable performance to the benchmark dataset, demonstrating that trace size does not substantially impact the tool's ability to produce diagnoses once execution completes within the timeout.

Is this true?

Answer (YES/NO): YES